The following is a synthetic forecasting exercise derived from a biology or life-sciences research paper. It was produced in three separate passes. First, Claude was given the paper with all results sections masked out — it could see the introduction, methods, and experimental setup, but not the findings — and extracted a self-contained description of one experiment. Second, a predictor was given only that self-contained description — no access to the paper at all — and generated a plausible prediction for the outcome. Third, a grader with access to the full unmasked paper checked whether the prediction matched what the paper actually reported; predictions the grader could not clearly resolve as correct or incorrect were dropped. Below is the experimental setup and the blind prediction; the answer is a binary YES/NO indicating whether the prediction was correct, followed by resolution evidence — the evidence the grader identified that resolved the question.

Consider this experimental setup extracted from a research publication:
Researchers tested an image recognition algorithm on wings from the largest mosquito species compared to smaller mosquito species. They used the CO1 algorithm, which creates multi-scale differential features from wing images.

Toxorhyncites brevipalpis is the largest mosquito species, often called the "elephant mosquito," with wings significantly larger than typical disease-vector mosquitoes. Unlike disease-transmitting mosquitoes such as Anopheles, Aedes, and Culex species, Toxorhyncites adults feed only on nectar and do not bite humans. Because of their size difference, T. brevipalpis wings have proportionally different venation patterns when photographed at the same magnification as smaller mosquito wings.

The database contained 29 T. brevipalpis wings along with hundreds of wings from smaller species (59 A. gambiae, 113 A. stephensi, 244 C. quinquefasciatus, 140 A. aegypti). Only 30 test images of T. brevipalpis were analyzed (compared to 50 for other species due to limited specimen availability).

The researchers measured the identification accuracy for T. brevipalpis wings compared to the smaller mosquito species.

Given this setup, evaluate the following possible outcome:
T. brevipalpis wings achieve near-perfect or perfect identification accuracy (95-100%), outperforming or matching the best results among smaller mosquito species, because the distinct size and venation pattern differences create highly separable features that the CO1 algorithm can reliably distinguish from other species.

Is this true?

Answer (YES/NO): YES